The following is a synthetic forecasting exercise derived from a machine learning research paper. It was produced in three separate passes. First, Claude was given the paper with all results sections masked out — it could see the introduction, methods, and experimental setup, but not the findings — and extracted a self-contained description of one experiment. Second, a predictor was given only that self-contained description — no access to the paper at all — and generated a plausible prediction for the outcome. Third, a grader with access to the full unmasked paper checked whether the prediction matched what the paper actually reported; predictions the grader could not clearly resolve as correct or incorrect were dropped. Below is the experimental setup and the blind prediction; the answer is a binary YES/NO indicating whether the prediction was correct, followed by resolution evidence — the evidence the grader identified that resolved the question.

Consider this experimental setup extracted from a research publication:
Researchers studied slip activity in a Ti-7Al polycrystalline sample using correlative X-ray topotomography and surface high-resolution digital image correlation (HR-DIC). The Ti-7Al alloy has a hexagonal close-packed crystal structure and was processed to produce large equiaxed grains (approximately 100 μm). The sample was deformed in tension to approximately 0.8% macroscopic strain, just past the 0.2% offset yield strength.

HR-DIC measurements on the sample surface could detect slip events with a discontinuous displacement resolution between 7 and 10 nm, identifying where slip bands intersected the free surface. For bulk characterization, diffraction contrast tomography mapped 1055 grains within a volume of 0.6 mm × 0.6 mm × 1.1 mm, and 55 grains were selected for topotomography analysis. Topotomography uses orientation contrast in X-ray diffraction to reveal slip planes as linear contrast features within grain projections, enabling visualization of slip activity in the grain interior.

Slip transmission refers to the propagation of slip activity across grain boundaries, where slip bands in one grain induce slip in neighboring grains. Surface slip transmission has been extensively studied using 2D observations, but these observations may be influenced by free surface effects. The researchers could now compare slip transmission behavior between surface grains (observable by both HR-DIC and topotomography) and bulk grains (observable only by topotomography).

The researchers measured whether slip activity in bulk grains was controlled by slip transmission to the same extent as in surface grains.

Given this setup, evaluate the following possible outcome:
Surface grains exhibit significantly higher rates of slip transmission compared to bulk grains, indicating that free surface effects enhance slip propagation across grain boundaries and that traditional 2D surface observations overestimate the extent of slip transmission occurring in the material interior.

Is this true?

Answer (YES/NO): YES